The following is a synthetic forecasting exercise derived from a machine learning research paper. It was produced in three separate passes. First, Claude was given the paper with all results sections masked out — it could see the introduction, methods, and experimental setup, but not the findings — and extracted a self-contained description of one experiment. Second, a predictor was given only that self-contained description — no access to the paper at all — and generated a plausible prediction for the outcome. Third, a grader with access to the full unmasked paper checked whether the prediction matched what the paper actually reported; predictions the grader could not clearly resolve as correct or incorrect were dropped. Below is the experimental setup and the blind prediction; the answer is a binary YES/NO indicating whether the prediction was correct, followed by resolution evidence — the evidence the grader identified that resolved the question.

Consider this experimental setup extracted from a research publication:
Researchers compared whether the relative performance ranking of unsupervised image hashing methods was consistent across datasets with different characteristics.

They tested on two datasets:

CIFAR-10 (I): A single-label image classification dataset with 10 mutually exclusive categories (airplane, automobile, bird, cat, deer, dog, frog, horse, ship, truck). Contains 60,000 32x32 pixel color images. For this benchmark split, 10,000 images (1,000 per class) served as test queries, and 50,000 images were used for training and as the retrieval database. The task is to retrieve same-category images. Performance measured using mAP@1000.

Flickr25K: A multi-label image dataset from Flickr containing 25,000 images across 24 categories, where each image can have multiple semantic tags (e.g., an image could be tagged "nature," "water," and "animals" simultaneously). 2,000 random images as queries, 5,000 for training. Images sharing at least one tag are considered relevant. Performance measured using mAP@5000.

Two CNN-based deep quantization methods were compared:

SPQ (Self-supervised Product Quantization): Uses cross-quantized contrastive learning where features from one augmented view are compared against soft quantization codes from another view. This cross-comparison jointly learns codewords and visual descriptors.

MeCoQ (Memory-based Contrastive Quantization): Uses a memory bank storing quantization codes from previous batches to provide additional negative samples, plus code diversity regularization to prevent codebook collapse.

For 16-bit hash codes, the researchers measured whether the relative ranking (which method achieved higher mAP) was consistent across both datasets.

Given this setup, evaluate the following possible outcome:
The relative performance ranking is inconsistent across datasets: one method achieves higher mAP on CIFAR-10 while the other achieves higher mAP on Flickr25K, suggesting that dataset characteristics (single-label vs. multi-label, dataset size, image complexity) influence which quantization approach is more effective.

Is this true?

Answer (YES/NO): YES